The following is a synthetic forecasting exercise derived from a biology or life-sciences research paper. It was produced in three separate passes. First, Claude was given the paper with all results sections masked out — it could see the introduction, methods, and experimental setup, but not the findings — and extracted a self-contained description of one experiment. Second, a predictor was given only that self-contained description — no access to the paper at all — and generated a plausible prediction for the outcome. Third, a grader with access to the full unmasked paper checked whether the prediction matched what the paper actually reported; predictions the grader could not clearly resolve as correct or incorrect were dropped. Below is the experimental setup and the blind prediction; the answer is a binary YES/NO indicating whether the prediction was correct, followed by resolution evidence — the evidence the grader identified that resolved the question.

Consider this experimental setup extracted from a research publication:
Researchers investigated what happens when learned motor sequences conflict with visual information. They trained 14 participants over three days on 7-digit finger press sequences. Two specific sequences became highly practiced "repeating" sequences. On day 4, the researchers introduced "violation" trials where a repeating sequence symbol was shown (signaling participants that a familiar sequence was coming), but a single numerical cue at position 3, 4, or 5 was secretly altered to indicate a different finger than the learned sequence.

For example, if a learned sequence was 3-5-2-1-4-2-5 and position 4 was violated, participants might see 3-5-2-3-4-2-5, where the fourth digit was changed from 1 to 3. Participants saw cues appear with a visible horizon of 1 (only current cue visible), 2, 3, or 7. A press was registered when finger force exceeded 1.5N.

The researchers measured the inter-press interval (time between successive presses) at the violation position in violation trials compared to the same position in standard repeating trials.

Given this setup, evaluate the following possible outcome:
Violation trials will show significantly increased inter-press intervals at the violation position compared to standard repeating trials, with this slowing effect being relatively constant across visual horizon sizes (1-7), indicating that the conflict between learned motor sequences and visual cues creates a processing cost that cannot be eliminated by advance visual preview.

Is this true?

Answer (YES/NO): NO